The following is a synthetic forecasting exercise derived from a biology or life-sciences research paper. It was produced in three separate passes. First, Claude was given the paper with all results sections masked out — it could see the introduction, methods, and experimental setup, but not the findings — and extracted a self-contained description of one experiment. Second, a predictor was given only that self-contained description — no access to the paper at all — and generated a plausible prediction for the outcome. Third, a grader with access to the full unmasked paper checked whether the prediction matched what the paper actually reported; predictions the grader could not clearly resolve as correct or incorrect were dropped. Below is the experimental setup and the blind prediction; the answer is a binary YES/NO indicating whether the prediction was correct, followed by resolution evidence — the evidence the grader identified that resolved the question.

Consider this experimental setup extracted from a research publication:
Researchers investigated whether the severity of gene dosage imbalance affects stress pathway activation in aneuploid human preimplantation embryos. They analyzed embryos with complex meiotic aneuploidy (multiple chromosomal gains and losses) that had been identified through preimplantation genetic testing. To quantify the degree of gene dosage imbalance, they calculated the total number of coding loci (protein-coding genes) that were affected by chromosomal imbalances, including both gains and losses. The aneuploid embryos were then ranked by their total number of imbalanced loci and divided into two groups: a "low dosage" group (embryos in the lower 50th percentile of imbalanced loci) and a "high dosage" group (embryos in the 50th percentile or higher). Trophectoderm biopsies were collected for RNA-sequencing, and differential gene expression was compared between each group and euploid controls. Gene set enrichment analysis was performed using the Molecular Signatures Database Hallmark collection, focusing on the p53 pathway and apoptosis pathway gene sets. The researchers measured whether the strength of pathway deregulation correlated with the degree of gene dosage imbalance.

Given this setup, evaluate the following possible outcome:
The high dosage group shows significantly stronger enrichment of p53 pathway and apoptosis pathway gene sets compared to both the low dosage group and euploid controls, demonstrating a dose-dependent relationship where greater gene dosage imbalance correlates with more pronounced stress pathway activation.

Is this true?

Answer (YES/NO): YES